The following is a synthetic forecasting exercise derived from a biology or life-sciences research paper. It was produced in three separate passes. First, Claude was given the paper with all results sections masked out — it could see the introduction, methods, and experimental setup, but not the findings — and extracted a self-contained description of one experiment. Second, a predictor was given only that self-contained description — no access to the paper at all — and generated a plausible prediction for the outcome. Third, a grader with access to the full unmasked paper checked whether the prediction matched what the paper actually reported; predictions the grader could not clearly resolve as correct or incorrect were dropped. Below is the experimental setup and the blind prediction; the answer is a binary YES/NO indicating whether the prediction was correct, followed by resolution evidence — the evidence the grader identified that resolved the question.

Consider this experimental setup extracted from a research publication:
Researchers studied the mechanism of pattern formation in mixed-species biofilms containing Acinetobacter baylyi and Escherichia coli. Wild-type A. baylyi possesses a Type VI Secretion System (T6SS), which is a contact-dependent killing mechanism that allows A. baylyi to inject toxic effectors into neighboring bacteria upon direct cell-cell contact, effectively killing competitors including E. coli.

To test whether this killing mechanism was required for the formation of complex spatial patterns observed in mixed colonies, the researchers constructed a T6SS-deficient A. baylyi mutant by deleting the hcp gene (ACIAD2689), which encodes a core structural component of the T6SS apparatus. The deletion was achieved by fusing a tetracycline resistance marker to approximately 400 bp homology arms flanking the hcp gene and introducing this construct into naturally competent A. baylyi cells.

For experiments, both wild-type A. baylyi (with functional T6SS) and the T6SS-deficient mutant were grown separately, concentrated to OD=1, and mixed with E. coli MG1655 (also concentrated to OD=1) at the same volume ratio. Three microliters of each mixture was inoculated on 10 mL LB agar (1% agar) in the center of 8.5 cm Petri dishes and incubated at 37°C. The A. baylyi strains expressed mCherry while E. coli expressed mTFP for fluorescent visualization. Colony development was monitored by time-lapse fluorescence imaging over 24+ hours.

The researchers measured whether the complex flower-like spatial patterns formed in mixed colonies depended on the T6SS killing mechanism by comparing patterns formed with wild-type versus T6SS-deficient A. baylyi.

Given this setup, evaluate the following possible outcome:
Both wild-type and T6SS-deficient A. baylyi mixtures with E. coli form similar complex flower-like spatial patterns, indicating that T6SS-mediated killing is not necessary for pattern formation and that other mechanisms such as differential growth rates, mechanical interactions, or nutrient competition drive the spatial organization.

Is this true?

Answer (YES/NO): YES